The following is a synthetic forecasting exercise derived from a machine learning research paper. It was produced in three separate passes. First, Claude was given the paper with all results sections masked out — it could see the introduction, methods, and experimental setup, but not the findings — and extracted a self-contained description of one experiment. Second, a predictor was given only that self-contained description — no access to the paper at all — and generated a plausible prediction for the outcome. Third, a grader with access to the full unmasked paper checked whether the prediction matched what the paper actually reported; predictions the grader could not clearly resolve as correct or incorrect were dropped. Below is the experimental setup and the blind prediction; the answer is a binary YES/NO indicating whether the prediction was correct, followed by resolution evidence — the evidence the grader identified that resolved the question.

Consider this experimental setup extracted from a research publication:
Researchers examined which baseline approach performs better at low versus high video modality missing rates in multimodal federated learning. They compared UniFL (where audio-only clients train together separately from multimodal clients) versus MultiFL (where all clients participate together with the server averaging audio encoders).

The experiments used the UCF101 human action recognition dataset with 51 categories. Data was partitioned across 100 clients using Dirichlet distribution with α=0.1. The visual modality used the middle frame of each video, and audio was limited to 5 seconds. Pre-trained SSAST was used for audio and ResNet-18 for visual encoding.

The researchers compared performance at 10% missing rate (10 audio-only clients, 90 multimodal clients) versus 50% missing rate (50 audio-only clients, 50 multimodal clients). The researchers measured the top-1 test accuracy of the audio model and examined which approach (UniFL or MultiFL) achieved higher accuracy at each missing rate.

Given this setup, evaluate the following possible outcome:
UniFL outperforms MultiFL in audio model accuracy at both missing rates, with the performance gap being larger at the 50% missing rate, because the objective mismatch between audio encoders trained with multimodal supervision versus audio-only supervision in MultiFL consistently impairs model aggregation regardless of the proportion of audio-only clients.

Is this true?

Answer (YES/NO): NO